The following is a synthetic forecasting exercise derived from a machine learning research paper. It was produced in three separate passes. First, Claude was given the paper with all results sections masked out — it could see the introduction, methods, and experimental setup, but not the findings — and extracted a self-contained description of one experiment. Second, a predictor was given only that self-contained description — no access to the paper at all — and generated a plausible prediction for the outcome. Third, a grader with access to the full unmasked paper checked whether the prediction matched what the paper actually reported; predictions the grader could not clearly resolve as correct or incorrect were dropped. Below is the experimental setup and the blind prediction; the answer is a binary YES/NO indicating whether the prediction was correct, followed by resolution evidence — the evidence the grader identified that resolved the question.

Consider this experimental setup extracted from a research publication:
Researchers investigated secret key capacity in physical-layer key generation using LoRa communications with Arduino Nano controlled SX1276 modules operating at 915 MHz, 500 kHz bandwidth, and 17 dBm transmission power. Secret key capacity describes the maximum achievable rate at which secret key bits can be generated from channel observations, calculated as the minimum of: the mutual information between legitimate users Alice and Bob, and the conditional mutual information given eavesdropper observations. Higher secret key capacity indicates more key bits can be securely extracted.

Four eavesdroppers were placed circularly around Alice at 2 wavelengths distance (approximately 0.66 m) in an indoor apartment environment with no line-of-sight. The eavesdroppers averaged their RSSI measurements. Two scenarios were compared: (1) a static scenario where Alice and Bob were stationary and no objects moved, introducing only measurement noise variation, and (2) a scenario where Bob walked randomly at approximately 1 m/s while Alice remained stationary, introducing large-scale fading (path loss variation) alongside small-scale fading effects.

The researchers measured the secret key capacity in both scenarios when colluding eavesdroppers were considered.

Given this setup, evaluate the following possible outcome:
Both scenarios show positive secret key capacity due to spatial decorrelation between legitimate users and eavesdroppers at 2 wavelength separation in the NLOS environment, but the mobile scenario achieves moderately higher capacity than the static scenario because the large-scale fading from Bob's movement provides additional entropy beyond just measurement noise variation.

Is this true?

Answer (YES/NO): NO